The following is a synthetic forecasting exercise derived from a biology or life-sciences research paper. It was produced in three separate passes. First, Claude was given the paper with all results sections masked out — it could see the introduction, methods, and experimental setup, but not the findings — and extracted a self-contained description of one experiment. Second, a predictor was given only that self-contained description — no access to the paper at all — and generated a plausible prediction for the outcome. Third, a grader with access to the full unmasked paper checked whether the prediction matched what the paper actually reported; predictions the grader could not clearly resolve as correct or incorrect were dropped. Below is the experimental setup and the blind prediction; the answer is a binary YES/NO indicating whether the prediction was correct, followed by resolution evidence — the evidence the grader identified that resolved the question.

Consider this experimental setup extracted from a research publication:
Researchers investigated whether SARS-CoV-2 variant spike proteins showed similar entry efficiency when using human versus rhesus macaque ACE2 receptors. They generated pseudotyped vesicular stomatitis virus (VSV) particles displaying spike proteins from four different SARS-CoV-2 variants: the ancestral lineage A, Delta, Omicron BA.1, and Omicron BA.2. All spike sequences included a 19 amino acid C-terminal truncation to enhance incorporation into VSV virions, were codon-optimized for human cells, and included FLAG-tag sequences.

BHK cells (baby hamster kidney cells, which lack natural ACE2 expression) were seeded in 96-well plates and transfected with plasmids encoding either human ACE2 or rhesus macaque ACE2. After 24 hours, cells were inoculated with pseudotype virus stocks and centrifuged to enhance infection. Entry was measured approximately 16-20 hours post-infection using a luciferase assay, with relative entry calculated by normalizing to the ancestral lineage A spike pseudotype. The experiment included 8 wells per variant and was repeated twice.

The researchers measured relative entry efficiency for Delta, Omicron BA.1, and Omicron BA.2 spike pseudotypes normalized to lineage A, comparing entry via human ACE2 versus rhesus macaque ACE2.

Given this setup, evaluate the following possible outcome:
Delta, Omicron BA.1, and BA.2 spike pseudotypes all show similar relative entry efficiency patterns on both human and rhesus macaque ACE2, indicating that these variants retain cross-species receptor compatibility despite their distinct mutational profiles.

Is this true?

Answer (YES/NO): YES